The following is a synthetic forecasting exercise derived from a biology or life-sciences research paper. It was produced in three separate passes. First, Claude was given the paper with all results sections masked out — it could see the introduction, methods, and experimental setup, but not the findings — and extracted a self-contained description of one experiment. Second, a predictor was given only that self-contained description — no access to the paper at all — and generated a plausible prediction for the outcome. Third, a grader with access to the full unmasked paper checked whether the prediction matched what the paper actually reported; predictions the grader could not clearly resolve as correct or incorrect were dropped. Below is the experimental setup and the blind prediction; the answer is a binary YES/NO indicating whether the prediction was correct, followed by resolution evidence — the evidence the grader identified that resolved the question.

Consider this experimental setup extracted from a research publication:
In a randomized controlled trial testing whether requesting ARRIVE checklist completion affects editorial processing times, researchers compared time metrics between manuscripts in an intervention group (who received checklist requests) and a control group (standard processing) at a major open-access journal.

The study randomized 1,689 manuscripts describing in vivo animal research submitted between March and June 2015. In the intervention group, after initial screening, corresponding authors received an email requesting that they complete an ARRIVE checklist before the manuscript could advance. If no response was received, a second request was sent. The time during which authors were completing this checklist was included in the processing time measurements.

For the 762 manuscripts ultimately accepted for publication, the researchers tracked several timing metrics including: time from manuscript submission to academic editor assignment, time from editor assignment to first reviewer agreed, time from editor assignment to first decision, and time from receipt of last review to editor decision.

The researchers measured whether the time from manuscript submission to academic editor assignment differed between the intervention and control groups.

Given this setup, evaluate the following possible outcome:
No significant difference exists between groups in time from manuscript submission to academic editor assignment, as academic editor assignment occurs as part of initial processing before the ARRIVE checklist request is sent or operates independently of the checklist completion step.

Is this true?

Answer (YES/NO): NO